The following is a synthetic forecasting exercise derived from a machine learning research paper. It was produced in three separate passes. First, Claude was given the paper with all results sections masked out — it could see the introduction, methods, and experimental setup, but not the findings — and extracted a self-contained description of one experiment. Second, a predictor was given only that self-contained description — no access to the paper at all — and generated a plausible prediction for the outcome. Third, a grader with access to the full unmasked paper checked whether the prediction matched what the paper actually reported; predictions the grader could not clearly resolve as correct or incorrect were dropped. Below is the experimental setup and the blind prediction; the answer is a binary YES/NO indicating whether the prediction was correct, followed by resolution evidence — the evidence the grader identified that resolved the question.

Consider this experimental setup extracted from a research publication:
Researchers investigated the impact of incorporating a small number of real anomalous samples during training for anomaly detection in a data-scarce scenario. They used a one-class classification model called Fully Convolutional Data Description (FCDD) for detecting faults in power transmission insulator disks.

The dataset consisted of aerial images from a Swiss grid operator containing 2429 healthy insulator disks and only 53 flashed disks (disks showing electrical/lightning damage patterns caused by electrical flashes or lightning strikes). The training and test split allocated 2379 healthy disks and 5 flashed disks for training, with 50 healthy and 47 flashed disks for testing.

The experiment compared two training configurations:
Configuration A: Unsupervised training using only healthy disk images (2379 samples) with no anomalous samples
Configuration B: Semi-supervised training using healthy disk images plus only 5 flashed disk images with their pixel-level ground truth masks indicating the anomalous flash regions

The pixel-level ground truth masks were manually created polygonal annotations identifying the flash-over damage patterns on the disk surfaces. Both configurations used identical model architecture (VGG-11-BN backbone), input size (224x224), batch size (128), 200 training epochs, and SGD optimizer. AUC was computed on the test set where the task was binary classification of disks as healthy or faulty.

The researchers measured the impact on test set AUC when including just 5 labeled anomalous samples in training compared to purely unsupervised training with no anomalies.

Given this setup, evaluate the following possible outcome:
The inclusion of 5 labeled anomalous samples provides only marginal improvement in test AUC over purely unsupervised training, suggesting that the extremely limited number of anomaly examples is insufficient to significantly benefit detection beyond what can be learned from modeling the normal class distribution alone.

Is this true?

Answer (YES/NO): NO